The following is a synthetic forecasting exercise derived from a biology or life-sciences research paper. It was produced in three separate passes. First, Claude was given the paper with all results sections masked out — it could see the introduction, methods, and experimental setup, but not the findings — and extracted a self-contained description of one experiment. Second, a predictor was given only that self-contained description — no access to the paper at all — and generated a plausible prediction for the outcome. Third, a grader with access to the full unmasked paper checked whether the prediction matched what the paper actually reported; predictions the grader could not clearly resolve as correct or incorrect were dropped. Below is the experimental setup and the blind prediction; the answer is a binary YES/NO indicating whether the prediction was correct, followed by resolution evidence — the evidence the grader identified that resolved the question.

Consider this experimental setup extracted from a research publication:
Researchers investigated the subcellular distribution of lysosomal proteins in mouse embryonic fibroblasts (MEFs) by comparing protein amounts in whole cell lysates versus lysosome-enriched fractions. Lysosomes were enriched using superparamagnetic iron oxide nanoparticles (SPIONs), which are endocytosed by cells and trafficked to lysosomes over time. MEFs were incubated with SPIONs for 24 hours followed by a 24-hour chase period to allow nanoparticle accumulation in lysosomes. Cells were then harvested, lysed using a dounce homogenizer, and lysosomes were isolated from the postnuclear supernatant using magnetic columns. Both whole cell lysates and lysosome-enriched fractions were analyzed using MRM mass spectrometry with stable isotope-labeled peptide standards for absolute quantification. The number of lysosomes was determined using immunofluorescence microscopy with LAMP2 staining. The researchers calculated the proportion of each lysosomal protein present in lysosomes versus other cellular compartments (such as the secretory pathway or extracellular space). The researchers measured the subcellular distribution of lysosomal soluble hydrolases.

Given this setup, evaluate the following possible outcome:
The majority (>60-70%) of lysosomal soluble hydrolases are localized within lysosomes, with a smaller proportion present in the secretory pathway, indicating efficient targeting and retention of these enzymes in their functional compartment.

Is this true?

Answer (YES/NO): YES